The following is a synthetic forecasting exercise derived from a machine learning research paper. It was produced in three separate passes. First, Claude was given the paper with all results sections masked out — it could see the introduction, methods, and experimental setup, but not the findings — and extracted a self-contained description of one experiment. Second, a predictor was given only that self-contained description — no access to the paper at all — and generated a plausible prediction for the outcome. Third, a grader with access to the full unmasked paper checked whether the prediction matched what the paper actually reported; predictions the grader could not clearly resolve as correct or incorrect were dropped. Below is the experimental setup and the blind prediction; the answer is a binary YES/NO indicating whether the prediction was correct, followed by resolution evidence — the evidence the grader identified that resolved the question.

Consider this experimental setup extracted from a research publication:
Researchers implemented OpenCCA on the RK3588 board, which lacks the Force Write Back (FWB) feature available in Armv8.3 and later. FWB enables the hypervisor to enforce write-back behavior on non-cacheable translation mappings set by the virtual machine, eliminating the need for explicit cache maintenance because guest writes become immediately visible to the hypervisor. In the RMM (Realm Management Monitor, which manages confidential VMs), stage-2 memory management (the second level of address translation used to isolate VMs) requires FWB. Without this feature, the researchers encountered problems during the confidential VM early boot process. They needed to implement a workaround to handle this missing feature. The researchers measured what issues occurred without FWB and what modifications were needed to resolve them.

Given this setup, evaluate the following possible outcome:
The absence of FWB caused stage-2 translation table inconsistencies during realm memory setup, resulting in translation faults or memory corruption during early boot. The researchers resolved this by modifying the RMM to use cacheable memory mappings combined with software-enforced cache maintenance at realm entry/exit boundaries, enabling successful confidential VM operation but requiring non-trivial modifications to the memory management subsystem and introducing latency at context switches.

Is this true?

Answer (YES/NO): NO